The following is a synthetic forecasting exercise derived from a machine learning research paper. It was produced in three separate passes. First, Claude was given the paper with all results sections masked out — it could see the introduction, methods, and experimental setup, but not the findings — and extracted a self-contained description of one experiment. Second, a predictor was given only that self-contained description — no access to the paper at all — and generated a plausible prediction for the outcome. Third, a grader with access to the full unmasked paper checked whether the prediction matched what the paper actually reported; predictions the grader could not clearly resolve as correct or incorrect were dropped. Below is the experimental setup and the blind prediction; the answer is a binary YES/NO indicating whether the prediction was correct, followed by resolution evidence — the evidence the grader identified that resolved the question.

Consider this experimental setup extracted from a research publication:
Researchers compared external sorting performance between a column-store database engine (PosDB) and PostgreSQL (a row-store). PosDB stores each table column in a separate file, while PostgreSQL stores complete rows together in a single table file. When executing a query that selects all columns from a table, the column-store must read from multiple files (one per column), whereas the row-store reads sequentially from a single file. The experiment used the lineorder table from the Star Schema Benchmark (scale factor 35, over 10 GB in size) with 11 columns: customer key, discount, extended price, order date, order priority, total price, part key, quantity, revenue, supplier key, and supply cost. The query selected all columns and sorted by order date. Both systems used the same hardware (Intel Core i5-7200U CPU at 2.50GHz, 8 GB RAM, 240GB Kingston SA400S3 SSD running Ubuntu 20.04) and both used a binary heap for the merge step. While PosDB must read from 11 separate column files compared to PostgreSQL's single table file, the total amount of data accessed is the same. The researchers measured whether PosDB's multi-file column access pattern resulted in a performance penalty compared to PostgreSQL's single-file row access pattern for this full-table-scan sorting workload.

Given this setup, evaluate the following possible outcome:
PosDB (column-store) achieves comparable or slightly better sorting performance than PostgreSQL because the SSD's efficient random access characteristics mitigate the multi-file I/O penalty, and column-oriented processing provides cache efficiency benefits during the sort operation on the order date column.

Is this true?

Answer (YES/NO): YES